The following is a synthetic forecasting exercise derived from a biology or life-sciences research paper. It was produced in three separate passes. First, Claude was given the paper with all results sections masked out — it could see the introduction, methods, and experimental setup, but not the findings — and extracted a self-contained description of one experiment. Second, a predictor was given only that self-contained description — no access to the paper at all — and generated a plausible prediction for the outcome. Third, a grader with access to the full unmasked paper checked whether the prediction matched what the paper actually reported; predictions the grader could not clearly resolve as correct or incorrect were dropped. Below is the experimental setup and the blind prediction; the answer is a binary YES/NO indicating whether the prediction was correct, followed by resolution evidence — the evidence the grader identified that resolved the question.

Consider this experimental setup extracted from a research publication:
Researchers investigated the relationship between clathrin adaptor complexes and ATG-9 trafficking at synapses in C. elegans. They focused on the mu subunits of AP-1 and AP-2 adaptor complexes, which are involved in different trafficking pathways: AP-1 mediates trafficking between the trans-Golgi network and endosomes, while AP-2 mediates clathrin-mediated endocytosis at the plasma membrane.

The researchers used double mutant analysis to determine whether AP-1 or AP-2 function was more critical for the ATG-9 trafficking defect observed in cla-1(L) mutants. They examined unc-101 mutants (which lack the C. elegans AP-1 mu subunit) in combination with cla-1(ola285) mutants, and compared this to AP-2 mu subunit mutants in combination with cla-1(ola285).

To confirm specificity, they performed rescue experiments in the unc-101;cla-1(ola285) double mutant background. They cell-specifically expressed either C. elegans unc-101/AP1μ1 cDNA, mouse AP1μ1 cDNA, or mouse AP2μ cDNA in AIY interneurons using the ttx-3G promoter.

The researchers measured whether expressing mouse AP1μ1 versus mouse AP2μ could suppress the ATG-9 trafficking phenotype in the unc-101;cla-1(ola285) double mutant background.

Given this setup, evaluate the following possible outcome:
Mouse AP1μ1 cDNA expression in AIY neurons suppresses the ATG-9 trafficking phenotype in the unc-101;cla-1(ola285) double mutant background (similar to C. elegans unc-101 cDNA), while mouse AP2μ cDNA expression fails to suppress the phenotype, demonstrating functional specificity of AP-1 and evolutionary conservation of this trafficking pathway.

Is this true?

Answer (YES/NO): NO